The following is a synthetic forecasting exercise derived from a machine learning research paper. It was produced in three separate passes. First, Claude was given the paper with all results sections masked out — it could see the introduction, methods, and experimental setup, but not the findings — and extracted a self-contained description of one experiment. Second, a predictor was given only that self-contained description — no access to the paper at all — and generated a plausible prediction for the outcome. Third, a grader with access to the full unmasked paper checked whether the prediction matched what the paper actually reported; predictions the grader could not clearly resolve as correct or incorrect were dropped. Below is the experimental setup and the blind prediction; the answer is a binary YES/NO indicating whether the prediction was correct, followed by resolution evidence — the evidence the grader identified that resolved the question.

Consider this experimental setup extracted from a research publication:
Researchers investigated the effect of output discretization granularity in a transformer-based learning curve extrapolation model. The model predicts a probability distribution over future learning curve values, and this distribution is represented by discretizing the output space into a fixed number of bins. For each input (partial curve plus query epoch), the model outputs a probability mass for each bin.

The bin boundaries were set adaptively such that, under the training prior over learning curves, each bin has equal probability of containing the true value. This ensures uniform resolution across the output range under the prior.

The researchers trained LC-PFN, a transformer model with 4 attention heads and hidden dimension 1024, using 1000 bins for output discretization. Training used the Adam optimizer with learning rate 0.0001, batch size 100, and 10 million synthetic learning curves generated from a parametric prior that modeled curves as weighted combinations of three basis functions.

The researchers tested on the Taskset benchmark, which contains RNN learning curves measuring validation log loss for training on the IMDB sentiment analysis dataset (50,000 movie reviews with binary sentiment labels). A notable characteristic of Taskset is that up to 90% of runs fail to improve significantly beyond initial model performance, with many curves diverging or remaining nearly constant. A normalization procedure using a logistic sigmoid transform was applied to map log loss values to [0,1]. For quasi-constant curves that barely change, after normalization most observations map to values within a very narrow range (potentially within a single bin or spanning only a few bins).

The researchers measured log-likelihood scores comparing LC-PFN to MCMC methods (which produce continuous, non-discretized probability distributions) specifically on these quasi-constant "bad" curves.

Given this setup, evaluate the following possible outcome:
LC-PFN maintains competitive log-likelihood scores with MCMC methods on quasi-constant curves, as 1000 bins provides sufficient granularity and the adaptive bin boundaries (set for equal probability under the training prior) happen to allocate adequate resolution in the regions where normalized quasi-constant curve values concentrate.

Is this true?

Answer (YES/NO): NO